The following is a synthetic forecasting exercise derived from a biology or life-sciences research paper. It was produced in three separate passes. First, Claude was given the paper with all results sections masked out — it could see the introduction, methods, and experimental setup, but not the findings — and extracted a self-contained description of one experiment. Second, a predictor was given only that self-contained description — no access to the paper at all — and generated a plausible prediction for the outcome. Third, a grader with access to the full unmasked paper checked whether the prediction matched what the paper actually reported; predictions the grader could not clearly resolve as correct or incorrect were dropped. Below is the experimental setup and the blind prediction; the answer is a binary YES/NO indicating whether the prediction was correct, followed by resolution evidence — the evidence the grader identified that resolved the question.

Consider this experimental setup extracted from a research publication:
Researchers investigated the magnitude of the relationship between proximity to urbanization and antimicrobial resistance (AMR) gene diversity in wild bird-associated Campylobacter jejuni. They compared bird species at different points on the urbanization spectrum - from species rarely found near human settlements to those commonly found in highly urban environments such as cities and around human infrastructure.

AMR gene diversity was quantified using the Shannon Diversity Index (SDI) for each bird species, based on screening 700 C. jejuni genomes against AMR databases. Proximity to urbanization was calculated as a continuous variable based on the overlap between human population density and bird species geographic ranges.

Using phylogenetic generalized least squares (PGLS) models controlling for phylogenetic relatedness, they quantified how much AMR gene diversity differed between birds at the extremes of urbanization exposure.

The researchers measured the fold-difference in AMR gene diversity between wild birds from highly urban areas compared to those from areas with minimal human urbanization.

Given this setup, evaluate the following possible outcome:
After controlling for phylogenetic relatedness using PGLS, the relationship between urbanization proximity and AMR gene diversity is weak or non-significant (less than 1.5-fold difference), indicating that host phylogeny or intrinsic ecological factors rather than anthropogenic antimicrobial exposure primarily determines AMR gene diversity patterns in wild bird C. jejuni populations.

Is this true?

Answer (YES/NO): NO